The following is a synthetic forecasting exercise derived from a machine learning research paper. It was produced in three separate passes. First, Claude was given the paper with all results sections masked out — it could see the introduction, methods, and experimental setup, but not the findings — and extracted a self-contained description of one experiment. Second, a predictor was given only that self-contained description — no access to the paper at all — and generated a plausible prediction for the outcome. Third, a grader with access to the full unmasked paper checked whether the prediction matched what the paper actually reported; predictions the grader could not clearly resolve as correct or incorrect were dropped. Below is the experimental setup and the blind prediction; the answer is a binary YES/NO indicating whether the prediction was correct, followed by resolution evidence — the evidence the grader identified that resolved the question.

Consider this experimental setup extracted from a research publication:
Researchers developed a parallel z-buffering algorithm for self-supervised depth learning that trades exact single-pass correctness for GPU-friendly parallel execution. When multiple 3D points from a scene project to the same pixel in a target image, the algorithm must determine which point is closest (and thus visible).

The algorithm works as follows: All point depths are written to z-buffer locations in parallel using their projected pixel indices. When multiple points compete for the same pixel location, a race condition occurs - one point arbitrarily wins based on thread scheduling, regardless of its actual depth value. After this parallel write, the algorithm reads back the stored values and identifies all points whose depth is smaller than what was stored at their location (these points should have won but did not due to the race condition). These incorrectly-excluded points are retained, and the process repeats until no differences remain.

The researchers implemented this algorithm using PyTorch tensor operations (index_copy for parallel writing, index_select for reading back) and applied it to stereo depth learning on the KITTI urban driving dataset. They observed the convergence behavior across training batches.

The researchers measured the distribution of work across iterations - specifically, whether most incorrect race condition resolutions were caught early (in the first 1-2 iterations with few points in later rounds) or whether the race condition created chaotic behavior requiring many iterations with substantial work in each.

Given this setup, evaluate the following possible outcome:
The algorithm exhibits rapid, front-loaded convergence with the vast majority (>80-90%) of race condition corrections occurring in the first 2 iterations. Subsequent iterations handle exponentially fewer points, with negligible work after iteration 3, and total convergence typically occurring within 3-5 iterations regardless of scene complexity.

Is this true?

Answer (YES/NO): YES